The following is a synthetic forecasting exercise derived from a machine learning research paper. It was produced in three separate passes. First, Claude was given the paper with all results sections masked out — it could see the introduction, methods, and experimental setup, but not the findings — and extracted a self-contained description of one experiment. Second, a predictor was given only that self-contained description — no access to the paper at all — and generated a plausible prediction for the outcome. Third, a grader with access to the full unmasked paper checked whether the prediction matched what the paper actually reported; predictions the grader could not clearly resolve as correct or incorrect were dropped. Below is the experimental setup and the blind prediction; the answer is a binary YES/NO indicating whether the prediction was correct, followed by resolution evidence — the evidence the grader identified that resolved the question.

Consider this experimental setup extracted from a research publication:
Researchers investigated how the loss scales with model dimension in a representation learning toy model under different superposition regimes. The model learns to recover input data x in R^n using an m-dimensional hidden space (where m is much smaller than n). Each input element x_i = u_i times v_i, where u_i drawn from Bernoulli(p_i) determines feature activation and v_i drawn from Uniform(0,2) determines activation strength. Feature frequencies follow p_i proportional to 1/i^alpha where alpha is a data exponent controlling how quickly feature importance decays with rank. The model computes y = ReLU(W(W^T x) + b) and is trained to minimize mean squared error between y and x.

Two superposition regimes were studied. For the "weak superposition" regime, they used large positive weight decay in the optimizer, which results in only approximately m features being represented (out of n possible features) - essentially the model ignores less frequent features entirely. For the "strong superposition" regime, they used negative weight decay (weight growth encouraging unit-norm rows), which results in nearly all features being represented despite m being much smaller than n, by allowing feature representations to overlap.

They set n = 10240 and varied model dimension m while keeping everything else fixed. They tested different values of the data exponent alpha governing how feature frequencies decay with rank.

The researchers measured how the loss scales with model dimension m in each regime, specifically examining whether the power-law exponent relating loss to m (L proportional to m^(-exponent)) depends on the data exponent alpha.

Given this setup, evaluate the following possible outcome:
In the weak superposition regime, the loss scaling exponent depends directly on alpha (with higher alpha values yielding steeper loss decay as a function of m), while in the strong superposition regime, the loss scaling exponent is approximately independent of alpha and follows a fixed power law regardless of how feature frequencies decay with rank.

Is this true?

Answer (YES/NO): NO